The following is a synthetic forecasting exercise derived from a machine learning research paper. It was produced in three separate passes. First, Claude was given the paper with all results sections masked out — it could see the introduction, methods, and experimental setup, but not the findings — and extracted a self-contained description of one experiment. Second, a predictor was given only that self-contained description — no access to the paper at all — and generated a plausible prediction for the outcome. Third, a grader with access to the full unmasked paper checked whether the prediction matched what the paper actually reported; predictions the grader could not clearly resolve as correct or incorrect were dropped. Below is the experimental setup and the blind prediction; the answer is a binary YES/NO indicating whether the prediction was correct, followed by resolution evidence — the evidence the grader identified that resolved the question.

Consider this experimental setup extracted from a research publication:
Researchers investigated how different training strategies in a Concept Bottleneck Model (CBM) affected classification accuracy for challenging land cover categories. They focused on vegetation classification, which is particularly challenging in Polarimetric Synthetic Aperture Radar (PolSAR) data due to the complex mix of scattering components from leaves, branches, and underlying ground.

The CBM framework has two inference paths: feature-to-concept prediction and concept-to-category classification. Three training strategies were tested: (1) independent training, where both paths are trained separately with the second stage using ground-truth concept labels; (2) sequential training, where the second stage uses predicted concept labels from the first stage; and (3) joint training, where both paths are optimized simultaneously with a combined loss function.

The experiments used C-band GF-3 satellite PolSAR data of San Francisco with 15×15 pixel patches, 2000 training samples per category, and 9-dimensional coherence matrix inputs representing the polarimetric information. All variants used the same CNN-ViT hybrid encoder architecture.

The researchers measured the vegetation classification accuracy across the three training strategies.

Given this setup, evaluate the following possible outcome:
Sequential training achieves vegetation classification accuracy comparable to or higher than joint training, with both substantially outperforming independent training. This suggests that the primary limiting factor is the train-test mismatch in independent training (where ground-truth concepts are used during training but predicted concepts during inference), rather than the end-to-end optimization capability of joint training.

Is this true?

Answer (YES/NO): NO